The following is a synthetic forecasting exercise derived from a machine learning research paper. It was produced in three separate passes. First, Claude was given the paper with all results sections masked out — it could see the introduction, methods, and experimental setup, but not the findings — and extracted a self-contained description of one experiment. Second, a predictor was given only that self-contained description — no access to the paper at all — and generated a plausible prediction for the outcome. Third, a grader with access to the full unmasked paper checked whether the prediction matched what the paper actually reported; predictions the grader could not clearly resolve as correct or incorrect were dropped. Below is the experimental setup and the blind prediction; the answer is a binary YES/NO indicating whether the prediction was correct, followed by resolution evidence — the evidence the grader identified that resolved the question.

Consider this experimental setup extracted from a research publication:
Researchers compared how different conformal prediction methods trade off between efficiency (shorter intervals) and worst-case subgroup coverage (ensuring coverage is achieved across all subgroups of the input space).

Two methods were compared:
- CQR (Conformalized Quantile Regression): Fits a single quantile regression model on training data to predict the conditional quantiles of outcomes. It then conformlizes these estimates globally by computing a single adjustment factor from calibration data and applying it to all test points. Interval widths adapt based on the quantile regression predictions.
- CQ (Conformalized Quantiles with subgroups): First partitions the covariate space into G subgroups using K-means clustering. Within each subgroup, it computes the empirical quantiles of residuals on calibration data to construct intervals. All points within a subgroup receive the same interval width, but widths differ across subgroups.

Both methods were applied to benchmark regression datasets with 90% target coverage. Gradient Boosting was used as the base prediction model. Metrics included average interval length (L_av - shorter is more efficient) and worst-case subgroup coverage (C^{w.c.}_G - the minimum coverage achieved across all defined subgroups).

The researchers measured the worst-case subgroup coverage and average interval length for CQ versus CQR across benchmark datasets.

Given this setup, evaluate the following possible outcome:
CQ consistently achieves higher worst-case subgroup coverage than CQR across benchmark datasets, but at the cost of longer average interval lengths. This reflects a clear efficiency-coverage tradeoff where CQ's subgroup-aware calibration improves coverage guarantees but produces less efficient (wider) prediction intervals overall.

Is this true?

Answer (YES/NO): NO